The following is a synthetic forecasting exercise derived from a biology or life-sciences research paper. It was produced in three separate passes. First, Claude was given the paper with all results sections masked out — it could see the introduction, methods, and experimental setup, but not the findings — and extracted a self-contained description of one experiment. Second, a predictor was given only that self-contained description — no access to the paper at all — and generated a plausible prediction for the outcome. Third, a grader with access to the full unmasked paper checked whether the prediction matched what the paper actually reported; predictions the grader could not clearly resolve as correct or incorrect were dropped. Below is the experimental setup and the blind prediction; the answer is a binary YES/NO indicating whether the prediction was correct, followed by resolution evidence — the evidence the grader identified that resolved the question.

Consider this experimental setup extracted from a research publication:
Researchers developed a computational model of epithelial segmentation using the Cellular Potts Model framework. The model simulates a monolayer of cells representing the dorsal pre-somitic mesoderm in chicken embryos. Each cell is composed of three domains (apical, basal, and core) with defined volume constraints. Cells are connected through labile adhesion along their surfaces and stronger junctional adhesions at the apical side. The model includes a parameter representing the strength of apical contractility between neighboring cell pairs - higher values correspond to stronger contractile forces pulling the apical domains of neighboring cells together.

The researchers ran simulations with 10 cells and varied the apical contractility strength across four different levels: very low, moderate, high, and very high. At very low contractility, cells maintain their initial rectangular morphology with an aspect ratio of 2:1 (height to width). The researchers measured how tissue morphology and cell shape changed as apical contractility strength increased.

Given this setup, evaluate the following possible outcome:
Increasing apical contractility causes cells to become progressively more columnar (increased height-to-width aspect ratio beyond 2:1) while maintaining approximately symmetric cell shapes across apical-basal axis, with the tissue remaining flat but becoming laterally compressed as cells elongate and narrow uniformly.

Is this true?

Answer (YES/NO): NO